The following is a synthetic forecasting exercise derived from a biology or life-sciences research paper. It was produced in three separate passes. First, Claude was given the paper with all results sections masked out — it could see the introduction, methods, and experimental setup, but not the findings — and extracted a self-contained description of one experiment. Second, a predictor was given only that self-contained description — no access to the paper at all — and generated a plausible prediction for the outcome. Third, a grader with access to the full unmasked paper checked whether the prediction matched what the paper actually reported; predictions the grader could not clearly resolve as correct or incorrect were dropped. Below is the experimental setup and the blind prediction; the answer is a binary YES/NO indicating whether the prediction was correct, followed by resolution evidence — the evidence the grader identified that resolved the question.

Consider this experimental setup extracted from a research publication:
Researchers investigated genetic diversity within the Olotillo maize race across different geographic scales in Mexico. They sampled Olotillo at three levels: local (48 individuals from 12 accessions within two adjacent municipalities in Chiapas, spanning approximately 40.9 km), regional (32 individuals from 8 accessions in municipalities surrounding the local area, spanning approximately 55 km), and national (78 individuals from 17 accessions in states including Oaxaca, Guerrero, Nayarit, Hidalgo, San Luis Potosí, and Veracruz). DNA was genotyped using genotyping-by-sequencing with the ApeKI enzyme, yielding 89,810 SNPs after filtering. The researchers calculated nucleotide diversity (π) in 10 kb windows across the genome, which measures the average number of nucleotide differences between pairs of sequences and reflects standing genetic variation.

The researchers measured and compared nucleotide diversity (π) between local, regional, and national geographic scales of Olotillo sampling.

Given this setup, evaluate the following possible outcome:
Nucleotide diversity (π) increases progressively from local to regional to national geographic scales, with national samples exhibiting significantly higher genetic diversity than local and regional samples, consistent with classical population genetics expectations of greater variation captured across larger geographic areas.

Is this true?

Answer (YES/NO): NO